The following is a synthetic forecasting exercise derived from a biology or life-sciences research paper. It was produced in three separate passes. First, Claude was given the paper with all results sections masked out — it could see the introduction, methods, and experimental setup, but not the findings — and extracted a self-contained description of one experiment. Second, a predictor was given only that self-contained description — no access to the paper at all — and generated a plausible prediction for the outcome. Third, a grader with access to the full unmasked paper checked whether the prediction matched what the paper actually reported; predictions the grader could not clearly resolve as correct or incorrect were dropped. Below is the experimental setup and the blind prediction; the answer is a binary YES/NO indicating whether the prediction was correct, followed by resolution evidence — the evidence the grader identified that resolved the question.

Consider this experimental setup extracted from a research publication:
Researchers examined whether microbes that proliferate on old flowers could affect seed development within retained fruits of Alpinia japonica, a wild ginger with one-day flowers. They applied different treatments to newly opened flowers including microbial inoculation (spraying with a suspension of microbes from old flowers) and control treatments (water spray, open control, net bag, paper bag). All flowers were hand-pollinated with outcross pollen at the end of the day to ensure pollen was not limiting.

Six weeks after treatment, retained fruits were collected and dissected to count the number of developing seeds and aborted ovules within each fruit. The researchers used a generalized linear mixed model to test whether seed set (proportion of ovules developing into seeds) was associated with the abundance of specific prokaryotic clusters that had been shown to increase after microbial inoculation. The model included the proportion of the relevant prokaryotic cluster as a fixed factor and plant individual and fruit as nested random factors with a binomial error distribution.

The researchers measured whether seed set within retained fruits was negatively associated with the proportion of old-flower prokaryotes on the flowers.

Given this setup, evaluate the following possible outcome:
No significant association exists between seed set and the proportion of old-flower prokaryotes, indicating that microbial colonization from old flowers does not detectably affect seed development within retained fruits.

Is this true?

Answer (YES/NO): YES